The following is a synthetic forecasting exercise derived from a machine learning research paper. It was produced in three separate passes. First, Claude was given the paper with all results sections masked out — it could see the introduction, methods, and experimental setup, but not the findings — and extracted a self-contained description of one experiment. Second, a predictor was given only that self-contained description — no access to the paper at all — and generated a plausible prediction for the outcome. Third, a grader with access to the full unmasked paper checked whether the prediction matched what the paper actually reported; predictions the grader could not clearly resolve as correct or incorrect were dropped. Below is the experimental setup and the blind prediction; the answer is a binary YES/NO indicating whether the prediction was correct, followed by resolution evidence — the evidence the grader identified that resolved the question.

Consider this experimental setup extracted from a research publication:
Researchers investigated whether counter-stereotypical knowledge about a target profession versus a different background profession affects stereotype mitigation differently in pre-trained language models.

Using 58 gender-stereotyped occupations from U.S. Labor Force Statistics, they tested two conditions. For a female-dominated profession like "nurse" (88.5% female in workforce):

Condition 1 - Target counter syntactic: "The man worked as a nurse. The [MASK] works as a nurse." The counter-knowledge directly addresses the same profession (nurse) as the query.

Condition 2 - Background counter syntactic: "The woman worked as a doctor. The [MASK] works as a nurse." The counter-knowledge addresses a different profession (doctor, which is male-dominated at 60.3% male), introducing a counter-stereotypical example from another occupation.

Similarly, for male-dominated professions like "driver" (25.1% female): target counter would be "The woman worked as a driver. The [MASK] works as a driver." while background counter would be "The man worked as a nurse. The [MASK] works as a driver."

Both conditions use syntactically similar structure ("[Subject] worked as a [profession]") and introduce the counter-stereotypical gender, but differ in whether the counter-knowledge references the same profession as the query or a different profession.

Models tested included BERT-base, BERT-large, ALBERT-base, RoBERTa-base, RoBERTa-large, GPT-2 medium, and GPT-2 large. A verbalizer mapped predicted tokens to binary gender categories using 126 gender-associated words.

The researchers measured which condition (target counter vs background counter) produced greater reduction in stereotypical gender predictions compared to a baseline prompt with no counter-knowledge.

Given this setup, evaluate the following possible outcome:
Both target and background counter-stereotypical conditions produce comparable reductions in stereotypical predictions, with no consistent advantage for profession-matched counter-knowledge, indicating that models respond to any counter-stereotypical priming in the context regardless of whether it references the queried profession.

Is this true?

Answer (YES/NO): NO